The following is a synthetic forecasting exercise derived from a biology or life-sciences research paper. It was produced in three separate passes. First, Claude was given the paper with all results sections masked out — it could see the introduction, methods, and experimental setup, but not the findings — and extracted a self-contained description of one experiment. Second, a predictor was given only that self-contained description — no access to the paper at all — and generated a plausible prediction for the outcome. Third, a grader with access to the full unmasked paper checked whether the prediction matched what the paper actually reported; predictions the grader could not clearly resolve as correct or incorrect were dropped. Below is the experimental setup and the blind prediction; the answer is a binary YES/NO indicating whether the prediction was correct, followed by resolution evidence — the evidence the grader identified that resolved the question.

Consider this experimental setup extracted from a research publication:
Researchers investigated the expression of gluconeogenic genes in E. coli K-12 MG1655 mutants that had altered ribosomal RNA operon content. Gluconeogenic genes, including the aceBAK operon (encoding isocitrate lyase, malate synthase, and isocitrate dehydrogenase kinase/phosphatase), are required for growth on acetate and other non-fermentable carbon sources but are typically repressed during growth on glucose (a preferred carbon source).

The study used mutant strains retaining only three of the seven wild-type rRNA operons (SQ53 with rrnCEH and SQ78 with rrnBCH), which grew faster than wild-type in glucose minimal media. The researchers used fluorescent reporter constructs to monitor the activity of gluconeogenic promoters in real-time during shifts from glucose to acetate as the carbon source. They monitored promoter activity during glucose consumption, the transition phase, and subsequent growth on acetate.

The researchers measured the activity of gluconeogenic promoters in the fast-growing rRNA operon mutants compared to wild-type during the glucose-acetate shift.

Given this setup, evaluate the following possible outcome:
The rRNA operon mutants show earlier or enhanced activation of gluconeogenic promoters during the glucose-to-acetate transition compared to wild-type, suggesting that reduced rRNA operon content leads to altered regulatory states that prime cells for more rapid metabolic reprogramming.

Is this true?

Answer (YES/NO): NO